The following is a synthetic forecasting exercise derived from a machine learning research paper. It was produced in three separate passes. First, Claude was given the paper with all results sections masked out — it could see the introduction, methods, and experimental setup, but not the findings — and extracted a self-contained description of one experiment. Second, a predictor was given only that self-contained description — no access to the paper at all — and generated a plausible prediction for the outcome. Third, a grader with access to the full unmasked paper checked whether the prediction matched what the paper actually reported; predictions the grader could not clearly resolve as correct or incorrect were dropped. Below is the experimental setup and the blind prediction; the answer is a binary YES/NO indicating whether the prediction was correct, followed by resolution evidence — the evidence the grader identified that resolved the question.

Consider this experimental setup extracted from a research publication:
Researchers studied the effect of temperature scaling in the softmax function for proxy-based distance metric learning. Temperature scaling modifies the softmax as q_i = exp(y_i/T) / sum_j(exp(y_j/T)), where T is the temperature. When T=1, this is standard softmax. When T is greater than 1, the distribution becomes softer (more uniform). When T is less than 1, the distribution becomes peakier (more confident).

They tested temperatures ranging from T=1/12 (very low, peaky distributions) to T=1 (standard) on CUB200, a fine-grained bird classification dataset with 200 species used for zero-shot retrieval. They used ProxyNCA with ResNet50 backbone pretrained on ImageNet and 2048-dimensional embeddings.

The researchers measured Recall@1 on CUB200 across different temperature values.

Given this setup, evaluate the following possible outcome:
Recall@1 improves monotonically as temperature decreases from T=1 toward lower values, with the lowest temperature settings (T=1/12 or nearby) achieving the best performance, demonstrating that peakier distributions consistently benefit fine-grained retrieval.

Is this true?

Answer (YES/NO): NO